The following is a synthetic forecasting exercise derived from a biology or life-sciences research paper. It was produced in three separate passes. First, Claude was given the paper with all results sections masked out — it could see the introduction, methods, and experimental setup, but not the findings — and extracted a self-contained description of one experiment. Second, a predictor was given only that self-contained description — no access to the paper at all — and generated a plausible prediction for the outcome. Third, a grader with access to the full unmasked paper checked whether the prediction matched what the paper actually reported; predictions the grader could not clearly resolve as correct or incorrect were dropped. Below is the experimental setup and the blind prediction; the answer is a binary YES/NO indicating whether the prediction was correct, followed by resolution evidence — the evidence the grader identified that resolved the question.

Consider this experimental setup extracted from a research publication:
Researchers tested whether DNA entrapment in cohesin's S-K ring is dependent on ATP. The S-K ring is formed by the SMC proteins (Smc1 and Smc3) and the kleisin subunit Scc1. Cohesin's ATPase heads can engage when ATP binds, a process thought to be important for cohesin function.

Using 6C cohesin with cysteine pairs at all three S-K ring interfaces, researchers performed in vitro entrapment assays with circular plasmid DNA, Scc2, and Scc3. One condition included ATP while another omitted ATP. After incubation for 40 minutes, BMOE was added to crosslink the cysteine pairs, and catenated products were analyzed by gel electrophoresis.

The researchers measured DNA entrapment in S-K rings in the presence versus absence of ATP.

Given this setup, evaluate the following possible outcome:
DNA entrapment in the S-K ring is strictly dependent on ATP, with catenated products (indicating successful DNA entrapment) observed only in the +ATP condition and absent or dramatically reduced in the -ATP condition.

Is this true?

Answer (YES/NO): YES